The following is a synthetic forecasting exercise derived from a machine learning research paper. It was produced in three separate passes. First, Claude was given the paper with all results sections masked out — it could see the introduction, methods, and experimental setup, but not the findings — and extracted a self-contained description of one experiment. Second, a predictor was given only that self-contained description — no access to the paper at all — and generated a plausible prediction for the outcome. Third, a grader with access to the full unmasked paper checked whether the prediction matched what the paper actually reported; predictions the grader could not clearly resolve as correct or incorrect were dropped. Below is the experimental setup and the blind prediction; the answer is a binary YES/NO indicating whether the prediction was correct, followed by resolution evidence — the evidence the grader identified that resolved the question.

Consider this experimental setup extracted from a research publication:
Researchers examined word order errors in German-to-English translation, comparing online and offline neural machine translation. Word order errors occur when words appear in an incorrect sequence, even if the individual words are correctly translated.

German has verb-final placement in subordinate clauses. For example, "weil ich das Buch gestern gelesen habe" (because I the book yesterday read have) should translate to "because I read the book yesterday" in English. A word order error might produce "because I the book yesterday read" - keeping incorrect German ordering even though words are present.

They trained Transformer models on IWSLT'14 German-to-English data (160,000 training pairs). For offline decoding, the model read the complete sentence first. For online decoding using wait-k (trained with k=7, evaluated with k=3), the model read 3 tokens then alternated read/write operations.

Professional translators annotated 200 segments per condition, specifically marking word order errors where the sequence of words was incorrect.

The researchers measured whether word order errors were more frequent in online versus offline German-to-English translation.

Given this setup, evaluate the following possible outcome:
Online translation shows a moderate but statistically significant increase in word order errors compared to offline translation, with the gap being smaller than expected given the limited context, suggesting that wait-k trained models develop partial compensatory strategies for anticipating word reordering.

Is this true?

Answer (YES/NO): NO